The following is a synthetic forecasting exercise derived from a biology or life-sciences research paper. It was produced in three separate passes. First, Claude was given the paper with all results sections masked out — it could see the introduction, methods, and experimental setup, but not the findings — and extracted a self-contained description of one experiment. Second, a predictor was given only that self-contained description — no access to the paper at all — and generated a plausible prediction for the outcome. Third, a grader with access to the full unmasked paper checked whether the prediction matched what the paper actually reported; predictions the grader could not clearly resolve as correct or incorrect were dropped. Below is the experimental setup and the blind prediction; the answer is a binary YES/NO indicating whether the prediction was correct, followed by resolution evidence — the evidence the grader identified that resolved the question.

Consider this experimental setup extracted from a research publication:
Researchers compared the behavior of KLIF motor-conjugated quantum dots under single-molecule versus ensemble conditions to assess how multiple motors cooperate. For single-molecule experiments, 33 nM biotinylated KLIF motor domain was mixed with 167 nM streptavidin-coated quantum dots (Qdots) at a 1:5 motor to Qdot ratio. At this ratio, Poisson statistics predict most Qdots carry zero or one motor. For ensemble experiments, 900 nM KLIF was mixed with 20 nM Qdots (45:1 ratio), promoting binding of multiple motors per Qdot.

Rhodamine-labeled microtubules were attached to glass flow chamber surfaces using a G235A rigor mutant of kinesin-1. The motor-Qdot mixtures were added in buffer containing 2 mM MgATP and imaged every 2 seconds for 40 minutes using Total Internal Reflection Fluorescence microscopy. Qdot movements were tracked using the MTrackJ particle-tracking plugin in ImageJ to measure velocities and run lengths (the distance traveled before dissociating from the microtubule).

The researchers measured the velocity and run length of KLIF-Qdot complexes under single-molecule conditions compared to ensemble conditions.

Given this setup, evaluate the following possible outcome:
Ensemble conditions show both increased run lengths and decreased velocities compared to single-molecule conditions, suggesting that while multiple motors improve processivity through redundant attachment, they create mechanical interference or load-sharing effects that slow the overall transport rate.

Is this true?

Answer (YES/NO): NO